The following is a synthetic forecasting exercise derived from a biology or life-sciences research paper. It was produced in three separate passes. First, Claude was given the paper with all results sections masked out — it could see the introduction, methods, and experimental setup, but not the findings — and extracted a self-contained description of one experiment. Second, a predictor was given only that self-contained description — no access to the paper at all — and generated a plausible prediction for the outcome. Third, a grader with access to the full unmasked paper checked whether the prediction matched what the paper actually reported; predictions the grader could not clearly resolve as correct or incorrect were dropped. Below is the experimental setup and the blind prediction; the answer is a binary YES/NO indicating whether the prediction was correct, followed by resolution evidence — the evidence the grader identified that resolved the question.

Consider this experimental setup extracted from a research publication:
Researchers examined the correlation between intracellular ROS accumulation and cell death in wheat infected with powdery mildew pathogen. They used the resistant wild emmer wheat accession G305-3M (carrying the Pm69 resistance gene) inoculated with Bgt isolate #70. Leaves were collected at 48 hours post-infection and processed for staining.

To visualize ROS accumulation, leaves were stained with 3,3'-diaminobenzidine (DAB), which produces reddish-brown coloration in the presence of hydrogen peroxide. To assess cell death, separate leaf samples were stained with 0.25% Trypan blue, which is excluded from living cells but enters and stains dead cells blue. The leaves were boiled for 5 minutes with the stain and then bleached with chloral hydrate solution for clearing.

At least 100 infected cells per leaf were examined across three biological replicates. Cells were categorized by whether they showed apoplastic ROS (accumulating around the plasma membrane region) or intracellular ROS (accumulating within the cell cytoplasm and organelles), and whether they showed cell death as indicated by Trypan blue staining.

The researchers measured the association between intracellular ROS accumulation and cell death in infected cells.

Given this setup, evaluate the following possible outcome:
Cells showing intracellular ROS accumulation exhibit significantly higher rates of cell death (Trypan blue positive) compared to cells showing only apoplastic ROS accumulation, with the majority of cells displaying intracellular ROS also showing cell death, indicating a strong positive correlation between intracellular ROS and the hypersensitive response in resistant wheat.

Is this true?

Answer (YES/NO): YES